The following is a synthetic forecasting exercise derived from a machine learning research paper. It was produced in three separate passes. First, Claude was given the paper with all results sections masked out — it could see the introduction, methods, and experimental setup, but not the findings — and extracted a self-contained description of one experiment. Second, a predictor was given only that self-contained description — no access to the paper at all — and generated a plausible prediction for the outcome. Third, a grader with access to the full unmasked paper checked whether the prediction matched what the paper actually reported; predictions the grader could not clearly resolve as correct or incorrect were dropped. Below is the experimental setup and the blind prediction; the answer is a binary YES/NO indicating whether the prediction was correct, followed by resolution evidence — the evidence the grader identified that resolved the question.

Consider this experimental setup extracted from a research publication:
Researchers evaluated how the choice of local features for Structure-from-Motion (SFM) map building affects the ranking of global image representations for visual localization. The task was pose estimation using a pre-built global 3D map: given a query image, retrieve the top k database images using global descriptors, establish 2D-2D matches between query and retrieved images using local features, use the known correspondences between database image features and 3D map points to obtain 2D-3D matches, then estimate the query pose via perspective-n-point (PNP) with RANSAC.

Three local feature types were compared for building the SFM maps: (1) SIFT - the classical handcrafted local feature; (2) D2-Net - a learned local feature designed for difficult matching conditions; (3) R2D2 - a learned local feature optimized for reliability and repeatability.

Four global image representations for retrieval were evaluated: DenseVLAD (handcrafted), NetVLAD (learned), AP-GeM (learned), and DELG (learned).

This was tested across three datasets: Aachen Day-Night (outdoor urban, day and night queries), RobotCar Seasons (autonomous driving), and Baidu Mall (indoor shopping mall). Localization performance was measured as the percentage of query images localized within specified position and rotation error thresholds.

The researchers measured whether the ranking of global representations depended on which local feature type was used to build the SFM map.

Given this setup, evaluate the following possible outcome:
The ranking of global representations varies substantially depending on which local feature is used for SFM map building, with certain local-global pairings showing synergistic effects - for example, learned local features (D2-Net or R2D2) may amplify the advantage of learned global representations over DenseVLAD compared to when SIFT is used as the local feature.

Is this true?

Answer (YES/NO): NO